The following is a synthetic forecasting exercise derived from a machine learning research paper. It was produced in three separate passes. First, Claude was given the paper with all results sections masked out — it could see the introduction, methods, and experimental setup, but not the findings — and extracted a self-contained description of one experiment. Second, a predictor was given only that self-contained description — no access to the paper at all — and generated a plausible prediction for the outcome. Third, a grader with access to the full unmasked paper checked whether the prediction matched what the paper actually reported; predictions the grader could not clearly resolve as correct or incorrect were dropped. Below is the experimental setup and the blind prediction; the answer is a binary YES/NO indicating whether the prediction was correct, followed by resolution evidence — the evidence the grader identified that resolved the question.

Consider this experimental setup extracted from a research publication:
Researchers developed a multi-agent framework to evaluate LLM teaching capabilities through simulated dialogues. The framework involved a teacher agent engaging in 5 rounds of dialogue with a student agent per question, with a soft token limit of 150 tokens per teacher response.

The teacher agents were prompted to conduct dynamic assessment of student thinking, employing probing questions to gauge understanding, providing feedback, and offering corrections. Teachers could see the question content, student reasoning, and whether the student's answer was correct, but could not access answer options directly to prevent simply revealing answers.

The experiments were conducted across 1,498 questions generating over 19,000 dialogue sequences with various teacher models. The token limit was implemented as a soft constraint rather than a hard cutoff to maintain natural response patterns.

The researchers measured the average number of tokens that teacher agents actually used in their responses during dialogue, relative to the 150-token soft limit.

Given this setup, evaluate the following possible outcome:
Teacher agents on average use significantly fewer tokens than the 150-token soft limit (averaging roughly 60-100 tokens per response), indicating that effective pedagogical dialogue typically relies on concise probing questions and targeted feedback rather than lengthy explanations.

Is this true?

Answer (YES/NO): YES